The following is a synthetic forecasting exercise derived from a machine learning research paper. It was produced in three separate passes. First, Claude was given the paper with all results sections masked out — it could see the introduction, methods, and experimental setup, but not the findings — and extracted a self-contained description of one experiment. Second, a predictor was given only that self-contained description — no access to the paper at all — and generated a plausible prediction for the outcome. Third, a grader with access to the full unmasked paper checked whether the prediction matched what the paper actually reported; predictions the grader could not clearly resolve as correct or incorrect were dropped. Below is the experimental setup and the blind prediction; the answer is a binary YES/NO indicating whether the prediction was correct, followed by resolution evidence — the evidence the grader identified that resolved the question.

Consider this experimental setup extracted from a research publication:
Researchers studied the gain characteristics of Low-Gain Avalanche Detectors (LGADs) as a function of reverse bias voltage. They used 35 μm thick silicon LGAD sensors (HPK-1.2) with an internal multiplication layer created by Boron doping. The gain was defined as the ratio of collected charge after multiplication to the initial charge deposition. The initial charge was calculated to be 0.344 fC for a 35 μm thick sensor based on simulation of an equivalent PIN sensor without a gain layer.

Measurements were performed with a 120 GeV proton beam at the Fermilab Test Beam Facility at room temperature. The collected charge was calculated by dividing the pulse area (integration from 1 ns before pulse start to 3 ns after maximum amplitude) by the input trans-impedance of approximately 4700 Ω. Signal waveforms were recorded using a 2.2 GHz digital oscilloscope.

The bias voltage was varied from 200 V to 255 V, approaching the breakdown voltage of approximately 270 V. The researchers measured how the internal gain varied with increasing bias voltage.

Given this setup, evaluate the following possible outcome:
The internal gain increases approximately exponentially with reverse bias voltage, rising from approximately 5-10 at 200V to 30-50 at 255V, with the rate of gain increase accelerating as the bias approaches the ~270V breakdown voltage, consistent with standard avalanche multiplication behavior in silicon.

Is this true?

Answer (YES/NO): NO